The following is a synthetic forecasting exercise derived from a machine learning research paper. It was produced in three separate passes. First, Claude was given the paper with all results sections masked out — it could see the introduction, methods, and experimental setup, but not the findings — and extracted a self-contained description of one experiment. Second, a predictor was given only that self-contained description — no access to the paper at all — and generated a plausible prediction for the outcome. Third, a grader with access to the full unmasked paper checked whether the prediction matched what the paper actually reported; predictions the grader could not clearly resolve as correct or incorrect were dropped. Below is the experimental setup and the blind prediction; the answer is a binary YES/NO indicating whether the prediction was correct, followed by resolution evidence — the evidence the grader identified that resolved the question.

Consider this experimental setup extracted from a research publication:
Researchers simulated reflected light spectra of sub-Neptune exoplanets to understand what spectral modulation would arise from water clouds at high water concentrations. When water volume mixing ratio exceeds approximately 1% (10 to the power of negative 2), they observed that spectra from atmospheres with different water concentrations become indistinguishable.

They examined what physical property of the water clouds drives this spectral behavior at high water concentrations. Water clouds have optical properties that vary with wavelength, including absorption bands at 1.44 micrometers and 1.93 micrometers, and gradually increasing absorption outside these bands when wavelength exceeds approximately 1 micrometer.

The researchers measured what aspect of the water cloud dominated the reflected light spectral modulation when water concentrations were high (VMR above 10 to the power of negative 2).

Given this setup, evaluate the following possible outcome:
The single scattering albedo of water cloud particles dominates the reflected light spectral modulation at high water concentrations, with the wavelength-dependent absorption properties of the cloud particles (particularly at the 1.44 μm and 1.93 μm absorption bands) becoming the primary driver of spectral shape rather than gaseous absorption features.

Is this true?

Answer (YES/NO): YES